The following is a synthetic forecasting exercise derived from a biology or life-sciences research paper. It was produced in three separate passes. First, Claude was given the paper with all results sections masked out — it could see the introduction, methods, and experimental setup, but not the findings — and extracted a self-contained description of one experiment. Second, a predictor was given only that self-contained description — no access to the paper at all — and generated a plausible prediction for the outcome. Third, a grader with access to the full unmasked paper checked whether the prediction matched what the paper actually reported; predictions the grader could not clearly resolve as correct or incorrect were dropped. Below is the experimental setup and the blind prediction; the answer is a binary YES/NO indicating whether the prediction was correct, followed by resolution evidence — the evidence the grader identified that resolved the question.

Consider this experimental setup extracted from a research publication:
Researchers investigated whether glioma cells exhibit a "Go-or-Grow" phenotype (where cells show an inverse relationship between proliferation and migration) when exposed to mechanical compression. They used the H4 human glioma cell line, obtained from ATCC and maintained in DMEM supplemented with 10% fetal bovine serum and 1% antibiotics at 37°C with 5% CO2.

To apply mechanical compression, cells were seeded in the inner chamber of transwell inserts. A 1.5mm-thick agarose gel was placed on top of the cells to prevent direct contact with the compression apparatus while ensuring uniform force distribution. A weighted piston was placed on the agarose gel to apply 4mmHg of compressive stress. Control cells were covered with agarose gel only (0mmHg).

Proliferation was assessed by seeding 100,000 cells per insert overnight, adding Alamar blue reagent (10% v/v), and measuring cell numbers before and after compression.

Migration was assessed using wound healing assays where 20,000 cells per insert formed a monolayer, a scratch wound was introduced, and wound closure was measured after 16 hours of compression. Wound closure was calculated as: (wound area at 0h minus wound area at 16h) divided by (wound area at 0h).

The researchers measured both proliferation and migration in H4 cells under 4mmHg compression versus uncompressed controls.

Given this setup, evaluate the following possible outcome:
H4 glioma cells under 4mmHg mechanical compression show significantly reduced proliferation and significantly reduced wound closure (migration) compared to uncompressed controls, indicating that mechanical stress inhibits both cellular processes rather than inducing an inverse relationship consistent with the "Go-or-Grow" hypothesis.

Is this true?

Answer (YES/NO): NO